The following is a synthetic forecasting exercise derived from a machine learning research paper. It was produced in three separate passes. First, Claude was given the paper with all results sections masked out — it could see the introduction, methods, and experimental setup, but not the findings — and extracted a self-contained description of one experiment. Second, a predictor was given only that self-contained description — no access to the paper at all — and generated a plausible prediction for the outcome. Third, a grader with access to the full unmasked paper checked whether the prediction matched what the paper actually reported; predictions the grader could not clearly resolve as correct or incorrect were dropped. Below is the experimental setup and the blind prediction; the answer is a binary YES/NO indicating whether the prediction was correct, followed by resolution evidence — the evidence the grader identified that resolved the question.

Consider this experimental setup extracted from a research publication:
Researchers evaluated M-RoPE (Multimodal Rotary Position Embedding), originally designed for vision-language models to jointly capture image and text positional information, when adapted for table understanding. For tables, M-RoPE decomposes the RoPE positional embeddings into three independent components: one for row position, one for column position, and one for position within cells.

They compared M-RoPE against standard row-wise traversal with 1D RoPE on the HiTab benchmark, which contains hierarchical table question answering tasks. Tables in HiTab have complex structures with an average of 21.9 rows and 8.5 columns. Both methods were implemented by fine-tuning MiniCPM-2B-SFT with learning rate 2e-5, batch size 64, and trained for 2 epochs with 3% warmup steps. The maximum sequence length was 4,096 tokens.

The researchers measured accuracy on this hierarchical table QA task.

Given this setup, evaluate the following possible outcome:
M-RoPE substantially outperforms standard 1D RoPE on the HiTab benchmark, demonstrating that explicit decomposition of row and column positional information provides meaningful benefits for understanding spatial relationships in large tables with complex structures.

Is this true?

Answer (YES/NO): NO